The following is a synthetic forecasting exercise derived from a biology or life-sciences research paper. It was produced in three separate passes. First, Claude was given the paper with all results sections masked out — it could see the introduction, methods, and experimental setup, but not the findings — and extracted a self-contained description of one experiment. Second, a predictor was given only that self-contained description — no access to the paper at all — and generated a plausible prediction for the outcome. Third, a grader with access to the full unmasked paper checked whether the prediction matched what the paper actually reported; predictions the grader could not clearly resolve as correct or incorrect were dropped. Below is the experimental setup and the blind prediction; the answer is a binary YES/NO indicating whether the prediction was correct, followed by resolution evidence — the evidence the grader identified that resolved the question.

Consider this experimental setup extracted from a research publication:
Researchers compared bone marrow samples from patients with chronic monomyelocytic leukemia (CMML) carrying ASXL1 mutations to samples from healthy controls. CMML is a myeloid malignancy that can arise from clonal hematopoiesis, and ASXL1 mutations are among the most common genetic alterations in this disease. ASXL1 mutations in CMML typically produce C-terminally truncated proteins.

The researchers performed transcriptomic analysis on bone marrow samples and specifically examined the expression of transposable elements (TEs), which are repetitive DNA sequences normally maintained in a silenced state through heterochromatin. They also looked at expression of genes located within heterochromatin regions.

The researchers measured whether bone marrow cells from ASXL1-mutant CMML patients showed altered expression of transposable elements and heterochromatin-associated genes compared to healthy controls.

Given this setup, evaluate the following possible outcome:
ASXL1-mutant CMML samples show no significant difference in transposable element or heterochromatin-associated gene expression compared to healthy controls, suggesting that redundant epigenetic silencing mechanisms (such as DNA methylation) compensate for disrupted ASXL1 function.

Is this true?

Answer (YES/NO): NO